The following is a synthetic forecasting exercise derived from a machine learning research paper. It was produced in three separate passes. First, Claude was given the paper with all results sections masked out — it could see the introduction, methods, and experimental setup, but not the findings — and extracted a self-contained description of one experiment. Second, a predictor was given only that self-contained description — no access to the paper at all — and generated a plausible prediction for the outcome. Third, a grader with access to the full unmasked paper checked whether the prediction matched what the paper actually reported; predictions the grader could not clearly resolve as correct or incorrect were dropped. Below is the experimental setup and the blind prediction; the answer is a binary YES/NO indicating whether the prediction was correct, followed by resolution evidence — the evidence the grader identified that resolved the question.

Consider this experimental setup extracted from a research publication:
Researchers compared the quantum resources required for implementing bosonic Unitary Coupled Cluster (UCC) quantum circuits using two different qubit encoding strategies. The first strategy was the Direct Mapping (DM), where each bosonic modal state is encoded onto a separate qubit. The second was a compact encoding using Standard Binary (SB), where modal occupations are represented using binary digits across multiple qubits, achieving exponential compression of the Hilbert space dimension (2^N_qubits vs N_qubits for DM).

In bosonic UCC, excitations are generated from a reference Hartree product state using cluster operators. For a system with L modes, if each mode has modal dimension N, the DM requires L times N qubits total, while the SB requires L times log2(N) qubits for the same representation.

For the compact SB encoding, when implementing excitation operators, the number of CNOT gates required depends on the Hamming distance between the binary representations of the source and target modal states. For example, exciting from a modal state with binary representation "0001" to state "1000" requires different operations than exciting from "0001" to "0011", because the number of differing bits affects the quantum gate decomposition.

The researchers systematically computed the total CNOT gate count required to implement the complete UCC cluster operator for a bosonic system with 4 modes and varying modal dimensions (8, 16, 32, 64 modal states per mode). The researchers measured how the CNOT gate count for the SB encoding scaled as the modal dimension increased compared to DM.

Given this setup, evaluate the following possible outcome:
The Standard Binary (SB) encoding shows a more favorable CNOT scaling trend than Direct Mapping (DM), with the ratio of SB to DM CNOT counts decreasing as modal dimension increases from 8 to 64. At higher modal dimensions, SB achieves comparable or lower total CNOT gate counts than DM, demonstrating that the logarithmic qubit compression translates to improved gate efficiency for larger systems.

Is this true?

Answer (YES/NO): NO